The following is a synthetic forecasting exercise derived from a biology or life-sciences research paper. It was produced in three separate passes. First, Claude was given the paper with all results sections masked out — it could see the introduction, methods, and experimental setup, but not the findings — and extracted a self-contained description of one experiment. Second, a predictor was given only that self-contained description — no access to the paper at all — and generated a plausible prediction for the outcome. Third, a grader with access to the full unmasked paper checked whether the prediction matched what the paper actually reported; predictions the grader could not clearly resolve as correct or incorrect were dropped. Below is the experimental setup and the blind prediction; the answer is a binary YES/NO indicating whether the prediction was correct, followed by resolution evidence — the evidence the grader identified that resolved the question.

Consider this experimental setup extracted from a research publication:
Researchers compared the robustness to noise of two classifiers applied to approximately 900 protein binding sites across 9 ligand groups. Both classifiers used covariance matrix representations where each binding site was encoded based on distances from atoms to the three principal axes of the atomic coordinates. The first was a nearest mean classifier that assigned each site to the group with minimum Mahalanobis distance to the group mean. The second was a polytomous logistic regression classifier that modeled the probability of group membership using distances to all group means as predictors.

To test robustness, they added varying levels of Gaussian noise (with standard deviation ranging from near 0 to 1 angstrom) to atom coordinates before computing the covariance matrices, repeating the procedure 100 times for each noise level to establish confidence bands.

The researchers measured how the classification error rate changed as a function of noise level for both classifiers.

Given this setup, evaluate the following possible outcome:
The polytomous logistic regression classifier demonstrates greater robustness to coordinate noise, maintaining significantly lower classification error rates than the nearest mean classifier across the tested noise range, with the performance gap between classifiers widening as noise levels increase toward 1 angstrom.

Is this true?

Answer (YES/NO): YES